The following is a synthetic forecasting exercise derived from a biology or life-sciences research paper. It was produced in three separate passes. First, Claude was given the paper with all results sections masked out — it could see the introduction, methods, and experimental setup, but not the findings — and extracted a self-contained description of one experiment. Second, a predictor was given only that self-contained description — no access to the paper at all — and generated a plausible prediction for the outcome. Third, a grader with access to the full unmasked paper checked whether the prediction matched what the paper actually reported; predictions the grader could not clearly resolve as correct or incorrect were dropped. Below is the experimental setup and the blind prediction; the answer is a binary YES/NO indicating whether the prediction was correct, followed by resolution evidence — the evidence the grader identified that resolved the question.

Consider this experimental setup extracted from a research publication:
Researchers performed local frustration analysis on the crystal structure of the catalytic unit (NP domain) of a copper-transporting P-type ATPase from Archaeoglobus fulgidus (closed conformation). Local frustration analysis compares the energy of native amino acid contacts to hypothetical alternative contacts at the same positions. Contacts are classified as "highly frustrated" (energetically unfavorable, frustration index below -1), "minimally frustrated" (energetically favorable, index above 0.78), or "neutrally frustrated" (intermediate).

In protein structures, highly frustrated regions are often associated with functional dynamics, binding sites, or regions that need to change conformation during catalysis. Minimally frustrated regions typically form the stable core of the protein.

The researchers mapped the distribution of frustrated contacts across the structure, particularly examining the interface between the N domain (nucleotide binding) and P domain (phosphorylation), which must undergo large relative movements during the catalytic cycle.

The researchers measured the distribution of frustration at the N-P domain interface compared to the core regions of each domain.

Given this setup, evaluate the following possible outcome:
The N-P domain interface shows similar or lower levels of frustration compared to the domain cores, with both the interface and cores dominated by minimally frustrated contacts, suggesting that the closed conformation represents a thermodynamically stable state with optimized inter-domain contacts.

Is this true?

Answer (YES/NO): NO